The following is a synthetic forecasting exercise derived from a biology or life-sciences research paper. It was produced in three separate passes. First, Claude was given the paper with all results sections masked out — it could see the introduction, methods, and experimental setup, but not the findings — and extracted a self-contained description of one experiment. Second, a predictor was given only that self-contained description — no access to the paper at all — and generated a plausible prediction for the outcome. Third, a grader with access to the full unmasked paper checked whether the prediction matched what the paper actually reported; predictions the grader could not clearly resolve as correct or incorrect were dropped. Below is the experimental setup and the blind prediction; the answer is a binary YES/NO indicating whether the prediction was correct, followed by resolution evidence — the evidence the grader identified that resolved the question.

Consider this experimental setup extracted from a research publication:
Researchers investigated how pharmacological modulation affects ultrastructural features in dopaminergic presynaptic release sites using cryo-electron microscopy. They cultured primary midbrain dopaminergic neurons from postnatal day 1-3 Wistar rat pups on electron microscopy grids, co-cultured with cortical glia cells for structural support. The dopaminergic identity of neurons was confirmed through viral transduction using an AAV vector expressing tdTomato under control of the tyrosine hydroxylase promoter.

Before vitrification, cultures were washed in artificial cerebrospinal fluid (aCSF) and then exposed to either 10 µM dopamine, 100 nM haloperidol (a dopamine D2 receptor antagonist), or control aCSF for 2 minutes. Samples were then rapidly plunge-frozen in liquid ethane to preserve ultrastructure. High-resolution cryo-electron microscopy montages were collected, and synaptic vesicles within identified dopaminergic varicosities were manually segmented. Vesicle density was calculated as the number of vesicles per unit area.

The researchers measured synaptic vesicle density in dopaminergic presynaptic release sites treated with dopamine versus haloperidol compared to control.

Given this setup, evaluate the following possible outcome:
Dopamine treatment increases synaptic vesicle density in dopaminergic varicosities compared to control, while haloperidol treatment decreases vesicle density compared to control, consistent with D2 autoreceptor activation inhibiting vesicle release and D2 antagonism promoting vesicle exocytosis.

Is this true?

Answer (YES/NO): NO